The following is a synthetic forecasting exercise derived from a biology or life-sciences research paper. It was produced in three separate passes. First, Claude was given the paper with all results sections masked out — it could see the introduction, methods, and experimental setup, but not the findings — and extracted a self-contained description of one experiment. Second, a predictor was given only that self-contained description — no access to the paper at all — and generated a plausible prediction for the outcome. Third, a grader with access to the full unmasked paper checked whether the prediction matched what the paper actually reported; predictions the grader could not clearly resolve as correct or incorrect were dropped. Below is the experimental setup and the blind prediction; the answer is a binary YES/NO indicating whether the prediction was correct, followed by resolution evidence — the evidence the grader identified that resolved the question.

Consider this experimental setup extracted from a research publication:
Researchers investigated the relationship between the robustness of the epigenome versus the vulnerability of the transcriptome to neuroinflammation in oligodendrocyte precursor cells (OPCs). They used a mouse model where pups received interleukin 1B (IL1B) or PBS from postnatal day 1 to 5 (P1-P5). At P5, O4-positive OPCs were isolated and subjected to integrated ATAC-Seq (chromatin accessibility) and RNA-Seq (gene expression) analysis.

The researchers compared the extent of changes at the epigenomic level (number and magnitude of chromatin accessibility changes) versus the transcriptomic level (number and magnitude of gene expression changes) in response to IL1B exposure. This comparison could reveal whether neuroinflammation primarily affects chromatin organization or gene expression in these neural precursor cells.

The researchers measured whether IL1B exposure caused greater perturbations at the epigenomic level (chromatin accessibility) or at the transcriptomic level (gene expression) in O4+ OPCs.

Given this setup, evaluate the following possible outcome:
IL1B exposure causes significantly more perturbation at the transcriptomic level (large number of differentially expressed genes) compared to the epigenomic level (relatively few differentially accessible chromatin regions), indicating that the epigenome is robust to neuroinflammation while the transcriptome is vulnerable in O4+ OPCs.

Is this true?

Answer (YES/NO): YES